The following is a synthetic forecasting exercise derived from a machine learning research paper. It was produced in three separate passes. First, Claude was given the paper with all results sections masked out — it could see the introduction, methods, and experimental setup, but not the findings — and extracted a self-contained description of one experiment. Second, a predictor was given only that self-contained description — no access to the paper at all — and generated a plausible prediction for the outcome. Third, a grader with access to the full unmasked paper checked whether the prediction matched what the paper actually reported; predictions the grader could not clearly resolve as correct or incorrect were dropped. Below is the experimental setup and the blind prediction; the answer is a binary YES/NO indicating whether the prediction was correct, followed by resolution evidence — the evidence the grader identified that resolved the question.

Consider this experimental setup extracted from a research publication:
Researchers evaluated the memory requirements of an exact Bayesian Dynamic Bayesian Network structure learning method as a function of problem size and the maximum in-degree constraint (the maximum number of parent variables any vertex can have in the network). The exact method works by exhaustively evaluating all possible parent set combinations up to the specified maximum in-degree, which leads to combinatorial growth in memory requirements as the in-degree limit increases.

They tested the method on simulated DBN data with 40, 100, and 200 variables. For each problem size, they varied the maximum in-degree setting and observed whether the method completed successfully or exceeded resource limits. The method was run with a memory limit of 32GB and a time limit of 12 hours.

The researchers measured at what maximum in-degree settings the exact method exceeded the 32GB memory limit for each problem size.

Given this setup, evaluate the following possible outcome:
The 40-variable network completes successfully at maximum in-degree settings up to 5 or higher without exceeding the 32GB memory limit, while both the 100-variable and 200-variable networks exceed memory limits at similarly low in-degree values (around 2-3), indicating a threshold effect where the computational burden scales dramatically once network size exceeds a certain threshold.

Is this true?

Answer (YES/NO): NO